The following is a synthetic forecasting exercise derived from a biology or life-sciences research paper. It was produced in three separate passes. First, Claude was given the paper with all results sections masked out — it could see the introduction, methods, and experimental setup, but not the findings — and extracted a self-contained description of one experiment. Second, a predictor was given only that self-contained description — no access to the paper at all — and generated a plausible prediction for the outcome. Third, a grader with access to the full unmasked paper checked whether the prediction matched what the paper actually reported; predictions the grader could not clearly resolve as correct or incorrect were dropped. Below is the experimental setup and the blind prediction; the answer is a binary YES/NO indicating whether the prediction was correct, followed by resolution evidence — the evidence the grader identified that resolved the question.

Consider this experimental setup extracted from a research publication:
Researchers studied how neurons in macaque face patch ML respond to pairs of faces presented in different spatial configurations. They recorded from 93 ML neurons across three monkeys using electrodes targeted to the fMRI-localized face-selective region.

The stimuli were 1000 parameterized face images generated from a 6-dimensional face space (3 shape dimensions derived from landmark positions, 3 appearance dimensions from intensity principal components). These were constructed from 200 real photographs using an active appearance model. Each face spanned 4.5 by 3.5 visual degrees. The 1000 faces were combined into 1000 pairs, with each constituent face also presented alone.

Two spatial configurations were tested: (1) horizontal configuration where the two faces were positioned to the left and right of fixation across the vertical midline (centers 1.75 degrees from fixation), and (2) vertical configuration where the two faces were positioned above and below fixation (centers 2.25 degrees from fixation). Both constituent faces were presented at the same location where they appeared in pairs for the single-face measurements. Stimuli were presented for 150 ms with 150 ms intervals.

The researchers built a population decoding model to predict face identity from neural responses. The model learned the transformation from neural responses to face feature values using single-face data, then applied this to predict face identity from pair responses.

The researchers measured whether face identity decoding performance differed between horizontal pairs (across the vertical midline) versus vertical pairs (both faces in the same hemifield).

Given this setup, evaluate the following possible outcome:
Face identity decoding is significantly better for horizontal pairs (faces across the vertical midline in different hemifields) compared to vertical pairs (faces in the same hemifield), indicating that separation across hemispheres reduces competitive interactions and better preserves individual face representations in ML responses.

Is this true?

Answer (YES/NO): NO